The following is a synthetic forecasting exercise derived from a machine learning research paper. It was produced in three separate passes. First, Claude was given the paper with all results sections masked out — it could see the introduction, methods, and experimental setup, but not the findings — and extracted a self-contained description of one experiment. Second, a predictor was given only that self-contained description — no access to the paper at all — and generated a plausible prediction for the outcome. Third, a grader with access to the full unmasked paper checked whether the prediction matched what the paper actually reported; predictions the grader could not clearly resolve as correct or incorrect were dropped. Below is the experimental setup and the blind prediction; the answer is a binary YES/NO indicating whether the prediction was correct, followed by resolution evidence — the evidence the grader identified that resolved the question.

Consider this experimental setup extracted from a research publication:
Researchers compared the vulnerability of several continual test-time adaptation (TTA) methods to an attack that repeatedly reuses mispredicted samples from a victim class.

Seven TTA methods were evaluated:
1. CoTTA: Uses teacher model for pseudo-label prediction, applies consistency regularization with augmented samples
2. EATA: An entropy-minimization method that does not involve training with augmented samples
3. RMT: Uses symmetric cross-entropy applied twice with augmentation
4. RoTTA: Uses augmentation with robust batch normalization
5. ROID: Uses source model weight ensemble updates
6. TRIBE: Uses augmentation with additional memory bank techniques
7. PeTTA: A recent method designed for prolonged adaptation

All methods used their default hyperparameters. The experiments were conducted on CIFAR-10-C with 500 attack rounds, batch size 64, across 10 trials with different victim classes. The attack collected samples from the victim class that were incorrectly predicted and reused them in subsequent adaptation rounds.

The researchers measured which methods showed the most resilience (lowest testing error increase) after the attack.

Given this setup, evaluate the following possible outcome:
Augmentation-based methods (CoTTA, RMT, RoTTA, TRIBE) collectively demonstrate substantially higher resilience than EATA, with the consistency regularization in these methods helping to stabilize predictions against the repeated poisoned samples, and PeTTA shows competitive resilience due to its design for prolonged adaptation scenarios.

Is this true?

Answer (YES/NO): NO